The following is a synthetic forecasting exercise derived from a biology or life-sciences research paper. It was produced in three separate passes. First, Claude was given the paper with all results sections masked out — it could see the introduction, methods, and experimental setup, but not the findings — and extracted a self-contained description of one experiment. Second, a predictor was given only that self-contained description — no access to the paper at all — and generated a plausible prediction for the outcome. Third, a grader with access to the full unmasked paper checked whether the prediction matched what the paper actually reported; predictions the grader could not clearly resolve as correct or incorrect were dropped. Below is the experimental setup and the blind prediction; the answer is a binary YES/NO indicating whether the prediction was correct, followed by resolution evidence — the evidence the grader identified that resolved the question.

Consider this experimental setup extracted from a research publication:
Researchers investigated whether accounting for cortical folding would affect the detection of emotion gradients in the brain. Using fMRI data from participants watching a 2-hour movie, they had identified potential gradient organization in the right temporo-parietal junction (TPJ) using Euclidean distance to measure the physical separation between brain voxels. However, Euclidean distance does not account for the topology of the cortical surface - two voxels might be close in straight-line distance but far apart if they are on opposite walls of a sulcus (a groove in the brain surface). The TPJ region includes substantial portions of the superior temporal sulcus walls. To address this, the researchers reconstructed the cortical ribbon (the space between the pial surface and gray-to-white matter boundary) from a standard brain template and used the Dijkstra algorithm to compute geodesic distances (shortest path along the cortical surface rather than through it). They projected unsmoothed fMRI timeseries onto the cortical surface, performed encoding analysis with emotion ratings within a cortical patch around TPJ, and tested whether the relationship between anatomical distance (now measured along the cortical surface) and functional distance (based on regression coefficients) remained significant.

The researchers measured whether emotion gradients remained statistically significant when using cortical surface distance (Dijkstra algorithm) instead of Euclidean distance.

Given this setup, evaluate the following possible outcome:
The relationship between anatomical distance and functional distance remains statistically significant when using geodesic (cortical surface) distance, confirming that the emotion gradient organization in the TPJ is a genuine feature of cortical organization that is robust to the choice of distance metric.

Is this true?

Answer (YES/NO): YES